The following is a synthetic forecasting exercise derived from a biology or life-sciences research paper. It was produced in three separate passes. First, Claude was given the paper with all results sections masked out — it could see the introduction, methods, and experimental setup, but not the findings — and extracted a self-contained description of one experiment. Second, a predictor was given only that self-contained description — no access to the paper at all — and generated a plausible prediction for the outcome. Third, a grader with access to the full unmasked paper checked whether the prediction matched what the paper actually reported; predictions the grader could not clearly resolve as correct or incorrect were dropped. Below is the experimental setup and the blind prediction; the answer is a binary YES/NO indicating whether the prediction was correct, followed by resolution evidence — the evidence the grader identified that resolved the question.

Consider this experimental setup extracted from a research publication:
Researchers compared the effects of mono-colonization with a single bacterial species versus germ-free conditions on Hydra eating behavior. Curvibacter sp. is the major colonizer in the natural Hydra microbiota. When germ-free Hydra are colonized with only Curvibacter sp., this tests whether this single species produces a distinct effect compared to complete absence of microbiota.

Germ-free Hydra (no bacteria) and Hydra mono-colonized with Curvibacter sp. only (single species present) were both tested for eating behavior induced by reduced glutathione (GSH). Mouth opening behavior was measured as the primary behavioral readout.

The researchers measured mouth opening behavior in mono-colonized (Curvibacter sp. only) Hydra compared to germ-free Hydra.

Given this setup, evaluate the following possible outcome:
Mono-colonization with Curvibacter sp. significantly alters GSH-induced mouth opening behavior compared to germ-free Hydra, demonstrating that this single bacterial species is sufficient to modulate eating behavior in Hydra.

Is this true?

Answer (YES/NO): YES